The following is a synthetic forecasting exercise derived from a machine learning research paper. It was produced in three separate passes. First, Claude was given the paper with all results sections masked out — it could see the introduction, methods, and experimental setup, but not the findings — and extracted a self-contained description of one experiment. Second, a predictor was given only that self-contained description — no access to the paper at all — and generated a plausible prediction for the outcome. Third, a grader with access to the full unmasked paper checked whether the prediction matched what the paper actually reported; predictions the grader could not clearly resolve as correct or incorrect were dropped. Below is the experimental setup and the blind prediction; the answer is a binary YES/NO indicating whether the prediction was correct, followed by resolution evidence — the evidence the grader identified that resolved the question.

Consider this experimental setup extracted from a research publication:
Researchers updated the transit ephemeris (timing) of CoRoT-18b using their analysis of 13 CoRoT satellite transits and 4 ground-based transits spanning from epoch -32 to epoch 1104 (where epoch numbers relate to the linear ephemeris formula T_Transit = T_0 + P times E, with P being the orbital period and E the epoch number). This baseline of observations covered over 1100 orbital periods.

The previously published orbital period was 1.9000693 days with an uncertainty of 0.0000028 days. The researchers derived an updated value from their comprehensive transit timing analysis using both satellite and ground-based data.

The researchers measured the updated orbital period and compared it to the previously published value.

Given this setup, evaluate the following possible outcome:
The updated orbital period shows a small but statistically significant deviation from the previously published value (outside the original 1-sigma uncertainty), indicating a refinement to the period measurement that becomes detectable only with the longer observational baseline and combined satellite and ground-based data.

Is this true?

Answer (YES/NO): YES